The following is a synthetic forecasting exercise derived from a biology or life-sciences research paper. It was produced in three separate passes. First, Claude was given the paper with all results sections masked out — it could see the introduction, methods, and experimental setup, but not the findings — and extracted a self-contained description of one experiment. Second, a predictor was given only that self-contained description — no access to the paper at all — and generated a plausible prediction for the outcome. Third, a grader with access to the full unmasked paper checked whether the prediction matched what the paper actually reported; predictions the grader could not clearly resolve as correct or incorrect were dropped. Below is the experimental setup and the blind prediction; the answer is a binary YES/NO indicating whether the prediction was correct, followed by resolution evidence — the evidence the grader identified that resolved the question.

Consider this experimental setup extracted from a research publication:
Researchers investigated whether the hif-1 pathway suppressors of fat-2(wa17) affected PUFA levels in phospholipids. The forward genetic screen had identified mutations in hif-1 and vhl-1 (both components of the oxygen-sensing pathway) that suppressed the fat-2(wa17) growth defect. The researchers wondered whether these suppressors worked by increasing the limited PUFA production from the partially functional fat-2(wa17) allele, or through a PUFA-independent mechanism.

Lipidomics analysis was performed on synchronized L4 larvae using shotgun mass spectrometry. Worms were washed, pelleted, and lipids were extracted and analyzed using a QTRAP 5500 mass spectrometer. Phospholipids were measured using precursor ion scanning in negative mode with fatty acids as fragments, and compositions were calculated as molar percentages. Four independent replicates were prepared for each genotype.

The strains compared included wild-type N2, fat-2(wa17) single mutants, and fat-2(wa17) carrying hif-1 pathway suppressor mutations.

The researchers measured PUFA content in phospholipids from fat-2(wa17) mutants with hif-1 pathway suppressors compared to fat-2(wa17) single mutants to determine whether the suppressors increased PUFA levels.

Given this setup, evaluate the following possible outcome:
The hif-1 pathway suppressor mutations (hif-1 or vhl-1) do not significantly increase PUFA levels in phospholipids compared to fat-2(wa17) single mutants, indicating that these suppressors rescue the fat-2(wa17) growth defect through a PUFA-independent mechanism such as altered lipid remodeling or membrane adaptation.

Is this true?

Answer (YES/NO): NO